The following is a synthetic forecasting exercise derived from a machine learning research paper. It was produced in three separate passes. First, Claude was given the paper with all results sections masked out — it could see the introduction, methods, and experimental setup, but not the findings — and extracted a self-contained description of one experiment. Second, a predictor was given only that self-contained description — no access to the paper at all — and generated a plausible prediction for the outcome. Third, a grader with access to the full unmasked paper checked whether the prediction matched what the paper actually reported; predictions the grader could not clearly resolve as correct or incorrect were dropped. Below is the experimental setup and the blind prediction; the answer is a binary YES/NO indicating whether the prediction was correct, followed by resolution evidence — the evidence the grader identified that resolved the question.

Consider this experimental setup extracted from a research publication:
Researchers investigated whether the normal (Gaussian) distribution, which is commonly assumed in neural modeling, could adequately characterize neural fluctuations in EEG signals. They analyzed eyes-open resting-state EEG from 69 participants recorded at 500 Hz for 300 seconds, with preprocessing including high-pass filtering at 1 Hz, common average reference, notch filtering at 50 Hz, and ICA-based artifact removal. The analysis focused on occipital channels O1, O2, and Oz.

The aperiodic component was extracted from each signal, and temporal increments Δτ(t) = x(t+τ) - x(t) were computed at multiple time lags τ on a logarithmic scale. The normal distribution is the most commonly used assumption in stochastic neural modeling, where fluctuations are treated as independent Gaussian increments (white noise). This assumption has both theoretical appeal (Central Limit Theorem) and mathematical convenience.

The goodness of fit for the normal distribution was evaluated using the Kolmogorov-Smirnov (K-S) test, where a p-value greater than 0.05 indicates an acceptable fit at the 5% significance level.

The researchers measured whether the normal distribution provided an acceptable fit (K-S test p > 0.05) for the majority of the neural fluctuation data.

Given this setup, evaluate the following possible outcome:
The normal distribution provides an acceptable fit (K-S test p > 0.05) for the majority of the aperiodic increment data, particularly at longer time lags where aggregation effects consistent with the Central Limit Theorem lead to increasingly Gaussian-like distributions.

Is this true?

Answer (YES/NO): NO